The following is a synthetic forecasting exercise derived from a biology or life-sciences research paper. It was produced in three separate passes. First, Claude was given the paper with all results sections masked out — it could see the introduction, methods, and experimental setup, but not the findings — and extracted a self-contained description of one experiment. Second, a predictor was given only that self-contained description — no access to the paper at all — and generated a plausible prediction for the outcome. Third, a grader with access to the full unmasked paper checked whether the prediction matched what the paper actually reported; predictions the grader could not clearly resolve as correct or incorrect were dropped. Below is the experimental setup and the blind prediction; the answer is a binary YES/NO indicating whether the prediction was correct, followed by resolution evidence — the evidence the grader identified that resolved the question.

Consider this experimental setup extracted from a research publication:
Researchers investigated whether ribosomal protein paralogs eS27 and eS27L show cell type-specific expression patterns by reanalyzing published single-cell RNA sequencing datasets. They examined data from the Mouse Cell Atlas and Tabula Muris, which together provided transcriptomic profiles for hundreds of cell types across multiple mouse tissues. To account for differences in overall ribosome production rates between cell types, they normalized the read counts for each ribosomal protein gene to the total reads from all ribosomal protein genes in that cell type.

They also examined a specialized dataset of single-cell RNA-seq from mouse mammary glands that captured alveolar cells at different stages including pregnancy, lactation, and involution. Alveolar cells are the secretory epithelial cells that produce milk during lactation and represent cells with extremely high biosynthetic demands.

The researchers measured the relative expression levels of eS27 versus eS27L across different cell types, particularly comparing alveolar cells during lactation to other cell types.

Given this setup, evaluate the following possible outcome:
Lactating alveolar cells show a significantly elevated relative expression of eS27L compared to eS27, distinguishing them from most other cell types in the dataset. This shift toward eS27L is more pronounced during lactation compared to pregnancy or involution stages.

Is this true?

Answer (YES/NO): YES